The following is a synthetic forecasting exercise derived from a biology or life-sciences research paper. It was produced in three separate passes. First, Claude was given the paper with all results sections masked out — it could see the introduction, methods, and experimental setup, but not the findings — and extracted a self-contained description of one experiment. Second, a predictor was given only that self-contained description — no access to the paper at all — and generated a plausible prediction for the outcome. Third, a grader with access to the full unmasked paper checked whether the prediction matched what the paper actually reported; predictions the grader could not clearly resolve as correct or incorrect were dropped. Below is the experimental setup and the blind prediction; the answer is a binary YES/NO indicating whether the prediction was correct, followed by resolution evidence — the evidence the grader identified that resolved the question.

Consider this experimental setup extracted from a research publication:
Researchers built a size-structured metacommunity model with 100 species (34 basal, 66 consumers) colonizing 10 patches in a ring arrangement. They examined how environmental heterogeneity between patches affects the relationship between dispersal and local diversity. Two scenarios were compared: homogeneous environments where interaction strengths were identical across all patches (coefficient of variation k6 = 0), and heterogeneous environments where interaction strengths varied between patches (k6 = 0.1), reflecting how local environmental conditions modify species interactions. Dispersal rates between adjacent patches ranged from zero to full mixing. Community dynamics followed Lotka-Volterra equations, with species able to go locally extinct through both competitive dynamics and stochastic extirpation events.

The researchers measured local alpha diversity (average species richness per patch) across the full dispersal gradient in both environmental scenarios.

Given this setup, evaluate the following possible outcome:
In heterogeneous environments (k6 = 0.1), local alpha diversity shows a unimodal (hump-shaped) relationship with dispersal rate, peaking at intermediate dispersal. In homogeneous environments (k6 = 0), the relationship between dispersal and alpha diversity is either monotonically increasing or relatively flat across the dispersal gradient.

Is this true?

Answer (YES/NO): NO